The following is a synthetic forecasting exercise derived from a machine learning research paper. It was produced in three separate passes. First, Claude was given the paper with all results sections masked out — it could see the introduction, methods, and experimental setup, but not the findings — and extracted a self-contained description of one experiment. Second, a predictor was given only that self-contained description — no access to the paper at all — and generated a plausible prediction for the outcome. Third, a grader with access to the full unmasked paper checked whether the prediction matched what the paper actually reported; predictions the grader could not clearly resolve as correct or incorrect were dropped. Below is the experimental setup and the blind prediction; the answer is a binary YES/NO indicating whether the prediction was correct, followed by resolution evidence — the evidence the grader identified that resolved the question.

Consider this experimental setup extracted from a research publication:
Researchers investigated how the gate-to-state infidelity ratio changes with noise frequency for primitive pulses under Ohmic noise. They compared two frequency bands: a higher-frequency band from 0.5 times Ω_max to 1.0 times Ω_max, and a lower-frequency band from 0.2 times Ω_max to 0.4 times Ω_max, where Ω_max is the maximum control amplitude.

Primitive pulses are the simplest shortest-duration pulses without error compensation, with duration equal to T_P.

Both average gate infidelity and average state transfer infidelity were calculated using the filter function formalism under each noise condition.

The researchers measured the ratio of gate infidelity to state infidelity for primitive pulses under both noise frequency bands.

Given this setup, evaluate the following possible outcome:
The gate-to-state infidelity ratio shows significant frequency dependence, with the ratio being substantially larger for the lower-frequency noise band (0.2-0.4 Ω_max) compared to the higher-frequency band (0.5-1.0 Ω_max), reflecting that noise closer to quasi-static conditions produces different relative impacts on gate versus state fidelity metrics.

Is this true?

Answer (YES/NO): NO